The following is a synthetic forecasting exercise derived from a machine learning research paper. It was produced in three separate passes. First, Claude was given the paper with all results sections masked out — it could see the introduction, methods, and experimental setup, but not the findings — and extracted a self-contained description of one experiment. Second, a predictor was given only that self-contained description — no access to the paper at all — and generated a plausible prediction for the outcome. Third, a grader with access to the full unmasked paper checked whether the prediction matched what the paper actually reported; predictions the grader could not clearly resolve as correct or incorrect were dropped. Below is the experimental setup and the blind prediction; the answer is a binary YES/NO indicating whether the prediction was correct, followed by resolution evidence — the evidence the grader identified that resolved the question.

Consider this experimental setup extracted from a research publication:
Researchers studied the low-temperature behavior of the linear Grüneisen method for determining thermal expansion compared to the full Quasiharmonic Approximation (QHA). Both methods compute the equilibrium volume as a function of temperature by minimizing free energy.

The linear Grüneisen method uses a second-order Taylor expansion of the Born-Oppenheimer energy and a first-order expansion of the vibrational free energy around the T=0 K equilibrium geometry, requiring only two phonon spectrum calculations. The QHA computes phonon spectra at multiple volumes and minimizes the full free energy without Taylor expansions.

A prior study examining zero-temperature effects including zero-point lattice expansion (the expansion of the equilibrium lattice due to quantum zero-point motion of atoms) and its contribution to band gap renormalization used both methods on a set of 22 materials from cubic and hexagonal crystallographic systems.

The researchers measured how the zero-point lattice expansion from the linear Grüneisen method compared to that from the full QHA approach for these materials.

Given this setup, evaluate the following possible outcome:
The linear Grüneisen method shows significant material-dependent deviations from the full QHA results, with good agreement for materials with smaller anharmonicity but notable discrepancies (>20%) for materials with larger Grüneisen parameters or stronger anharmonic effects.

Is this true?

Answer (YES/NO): NO